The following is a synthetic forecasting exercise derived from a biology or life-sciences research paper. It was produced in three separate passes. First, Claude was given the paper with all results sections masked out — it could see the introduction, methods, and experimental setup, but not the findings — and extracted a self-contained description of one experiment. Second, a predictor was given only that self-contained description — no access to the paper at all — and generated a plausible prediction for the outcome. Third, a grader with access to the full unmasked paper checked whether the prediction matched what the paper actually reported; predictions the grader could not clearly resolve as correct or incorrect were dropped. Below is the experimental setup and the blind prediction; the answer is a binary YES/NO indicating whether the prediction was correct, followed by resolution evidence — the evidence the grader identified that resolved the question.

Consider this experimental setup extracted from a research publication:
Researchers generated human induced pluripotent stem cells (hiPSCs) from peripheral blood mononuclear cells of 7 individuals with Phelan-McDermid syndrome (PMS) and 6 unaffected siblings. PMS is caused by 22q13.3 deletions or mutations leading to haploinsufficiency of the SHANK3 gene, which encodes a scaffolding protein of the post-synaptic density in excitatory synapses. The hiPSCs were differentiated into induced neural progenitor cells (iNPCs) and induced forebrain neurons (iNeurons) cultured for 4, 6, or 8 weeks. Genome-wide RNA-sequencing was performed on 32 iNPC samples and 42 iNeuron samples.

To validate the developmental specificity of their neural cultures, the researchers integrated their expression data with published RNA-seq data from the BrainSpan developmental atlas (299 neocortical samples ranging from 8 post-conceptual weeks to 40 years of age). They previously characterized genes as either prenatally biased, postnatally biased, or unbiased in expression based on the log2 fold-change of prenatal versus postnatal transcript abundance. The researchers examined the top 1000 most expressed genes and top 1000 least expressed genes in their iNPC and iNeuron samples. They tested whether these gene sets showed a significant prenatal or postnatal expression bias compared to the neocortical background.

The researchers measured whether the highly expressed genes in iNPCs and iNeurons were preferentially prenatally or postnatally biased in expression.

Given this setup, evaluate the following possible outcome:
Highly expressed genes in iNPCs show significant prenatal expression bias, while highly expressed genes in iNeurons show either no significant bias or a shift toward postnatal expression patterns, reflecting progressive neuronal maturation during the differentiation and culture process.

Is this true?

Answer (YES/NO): NO